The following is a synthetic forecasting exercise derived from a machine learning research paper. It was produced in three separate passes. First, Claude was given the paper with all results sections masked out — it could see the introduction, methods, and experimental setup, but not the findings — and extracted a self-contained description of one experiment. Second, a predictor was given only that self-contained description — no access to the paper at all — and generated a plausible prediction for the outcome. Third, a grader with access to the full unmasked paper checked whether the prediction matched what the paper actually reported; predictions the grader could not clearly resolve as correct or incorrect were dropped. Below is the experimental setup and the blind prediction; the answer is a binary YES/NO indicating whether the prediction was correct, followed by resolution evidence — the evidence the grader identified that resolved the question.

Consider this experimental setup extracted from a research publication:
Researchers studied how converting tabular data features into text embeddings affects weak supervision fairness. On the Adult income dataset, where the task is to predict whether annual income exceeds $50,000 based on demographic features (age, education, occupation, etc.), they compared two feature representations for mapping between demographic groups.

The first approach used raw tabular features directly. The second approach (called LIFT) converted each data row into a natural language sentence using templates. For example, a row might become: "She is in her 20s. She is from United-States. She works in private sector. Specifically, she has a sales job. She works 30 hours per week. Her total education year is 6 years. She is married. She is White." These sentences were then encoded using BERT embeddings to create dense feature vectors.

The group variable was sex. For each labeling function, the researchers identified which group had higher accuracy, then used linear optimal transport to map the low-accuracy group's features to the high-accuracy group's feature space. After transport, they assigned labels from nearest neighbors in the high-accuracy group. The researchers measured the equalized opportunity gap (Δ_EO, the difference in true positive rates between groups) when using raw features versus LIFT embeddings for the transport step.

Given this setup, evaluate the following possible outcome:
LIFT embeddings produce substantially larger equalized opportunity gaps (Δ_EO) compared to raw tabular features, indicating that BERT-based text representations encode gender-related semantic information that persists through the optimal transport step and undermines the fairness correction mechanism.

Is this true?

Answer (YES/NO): NO